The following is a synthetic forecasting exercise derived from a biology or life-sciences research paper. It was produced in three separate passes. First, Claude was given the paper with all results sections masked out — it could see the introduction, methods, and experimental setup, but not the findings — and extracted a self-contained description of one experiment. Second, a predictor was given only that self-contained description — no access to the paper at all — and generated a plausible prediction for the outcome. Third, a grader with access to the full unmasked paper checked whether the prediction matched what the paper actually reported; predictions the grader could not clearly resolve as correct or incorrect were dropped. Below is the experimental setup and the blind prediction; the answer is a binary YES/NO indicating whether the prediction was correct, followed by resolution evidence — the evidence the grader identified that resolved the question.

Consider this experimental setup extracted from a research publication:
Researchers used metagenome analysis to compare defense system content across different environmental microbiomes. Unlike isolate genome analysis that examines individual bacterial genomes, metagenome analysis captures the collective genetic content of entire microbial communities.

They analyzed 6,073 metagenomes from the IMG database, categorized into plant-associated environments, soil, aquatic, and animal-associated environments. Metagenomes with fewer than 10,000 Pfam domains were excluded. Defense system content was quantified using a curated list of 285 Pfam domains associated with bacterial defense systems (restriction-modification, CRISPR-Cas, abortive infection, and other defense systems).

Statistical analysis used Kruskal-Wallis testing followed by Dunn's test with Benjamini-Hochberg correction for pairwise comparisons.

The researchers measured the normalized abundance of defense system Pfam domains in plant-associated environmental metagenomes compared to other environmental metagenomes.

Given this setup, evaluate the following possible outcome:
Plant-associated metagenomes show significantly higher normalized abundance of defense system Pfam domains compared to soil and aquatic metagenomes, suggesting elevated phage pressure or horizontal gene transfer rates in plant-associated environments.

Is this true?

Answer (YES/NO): NO